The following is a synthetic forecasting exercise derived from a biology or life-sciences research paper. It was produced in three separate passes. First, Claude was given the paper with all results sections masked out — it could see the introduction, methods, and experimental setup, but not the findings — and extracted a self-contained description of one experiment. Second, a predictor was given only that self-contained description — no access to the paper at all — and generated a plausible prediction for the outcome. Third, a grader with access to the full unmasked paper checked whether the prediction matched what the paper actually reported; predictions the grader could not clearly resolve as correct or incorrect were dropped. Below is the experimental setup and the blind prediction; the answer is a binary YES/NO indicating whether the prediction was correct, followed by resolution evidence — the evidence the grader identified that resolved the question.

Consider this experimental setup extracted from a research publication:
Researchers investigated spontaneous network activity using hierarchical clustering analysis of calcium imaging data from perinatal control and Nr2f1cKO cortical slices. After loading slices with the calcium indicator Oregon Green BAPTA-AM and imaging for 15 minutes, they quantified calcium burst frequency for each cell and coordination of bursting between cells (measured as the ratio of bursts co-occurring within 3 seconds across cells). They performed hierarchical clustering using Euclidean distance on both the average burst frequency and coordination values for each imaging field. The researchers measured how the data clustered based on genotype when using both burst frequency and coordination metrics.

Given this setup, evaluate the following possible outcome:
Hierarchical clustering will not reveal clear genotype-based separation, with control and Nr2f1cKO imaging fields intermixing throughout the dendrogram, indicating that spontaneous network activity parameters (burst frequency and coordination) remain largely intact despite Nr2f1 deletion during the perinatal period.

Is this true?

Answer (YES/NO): NO